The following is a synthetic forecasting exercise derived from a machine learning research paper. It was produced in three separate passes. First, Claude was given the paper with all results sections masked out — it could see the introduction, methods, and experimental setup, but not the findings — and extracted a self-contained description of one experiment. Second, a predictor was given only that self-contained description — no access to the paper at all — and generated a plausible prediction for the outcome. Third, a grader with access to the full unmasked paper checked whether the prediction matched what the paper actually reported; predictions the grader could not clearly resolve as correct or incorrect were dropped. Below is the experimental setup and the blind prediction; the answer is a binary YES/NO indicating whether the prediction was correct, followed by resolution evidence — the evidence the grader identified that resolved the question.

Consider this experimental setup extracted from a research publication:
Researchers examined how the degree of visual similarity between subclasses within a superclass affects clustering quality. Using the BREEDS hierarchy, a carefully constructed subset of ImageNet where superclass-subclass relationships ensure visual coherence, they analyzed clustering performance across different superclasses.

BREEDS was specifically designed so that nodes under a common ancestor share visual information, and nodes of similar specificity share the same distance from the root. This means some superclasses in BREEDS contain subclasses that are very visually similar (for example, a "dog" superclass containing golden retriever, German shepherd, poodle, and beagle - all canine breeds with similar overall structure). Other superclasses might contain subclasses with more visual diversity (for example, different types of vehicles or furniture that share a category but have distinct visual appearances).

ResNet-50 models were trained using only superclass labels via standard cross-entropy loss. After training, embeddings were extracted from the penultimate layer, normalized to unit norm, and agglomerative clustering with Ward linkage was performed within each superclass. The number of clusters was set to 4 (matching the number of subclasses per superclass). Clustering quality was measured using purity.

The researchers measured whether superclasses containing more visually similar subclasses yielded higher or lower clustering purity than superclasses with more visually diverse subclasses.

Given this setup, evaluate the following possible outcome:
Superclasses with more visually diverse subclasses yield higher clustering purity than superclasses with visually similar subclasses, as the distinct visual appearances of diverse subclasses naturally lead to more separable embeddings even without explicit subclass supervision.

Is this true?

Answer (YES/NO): YES